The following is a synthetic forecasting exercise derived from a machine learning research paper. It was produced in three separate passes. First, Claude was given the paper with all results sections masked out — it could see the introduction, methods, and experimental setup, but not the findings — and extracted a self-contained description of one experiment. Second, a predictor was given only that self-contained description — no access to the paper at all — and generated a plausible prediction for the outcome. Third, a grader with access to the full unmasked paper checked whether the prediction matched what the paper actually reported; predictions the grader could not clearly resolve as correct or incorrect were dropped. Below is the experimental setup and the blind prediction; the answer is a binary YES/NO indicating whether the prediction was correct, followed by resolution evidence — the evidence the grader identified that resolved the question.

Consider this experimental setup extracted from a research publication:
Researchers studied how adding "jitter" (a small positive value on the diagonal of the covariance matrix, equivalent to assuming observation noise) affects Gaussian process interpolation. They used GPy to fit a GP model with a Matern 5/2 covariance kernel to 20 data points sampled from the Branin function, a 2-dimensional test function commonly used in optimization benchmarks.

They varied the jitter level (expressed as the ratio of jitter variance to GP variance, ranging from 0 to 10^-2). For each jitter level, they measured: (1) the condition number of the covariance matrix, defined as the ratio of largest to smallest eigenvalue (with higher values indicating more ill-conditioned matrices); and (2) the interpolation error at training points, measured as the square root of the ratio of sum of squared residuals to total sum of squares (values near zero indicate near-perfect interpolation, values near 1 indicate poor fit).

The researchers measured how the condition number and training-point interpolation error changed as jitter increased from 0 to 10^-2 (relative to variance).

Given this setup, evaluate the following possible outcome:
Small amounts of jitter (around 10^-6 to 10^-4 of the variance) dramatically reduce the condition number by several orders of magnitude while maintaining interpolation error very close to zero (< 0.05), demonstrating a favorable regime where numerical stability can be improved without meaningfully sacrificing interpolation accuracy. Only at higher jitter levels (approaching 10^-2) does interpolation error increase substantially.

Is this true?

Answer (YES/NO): NO